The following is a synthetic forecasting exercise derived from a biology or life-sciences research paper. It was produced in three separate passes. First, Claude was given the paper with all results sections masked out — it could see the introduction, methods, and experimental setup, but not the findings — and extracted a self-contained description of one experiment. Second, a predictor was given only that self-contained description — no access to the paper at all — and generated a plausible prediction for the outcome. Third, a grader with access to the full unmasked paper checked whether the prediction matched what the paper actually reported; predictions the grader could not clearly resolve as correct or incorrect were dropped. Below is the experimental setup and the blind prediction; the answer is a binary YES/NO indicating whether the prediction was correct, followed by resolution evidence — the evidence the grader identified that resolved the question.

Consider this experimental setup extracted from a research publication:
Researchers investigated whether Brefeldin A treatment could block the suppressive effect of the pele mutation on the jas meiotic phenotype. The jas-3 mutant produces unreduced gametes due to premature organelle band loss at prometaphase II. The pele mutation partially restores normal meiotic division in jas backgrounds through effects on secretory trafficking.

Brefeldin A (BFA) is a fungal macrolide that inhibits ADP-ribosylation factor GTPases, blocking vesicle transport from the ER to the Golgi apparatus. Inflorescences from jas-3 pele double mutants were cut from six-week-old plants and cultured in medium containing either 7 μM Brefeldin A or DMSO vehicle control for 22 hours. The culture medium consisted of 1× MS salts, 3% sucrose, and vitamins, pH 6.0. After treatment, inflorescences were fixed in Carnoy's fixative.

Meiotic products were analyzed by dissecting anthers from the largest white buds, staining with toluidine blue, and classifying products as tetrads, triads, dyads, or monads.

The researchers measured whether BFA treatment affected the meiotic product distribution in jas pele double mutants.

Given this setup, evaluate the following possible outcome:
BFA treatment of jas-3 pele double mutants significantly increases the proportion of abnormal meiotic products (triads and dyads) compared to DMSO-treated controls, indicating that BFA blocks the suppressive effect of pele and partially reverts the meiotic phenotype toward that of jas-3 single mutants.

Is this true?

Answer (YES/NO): YES